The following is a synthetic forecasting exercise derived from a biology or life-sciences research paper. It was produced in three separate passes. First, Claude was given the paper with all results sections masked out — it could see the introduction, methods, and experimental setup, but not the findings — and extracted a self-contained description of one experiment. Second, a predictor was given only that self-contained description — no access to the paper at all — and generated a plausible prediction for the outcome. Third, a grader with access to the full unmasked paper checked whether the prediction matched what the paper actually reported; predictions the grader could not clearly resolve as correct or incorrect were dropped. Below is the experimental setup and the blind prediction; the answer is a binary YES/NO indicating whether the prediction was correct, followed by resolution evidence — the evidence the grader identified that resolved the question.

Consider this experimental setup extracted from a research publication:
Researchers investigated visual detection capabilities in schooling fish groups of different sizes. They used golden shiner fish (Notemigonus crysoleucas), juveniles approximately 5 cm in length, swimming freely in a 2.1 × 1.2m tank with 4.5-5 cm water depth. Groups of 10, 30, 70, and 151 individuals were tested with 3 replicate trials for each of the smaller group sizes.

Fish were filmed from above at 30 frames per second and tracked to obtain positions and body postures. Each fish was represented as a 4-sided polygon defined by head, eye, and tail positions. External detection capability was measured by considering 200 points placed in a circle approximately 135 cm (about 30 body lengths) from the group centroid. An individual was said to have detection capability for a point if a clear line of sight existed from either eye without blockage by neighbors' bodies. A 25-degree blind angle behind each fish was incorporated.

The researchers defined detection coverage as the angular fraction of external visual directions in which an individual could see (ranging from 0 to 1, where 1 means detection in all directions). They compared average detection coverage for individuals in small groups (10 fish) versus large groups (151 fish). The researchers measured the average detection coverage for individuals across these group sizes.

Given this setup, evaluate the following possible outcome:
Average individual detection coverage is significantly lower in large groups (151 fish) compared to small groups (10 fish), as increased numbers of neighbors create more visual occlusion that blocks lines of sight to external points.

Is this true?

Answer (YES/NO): YES